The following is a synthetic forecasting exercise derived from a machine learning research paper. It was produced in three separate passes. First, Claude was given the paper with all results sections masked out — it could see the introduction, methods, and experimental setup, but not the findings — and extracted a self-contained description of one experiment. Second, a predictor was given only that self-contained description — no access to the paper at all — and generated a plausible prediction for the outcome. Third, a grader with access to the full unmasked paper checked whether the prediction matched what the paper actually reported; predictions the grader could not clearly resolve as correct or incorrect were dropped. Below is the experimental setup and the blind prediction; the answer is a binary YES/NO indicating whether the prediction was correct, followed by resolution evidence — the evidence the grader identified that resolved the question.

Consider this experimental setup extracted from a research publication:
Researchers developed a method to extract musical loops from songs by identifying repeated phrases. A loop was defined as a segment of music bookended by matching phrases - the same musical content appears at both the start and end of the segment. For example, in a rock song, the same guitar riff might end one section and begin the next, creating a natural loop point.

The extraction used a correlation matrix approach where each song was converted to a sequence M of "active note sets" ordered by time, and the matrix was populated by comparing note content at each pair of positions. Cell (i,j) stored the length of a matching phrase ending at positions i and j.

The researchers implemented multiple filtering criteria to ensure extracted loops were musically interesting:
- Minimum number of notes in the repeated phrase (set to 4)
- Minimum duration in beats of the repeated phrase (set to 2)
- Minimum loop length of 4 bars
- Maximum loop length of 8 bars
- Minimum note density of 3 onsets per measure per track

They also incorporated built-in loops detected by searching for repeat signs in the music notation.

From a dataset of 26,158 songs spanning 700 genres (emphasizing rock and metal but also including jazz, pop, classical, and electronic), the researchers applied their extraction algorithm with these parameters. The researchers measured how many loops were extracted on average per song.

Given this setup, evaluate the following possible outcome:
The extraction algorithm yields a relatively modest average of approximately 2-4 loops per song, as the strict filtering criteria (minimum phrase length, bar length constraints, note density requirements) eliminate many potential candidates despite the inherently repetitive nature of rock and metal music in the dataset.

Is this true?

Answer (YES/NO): YES